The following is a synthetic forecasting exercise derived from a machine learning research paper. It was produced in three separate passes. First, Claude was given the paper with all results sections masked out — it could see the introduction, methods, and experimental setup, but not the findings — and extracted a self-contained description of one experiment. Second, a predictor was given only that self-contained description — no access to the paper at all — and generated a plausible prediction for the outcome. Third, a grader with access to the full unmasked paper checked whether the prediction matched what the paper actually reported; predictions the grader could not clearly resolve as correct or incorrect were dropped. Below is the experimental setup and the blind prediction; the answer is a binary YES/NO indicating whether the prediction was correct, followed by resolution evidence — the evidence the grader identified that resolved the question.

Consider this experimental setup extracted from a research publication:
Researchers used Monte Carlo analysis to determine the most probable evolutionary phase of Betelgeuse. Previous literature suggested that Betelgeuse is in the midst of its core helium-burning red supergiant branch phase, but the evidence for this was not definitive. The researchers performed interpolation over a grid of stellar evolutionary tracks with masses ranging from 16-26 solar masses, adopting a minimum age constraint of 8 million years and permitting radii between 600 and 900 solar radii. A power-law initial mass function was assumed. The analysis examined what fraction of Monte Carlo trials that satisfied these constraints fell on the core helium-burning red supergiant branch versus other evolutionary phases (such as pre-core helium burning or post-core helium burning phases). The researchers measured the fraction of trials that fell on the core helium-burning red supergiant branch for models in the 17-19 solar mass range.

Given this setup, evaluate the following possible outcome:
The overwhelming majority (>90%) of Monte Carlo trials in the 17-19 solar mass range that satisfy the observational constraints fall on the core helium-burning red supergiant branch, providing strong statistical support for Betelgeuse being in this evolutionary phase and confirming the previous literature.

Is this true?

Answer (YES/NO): YES